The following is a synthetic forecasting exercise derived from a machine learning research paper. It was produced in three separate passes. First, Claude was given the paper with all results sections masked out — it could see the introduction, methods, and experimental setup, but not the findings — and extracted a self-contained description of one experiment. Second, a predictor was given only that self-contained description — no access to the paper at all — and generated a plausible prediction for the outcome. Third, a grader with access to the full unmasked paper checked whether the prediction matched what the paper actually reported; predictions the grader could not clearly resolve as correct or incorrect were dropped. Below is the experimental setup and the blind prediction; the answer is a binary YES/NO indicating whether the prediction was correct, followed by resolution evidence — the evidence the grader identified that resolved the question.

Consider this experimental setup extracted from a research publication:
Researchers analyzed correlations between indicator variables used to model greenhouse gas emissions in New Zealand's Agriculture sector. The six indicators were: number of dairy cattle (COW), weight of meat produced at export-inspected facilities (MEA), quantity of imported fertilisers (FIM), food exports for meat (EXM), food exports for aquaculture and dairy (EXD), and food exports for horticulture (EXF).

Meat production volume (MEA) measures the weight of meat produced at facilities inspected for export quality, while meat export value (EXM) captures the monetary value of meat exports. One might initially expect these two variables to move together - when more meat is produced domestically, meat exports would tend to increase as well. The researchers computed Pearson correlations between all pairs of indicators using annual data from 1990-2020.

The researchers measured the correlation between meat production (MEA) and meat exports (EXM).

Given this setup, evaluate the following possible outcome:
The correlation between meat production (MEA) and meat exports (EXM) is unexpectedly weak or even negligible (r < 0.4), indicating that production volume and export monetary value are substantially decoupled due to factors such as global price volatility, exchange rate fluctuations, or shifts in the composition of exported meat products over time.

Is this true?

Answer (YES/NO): NO